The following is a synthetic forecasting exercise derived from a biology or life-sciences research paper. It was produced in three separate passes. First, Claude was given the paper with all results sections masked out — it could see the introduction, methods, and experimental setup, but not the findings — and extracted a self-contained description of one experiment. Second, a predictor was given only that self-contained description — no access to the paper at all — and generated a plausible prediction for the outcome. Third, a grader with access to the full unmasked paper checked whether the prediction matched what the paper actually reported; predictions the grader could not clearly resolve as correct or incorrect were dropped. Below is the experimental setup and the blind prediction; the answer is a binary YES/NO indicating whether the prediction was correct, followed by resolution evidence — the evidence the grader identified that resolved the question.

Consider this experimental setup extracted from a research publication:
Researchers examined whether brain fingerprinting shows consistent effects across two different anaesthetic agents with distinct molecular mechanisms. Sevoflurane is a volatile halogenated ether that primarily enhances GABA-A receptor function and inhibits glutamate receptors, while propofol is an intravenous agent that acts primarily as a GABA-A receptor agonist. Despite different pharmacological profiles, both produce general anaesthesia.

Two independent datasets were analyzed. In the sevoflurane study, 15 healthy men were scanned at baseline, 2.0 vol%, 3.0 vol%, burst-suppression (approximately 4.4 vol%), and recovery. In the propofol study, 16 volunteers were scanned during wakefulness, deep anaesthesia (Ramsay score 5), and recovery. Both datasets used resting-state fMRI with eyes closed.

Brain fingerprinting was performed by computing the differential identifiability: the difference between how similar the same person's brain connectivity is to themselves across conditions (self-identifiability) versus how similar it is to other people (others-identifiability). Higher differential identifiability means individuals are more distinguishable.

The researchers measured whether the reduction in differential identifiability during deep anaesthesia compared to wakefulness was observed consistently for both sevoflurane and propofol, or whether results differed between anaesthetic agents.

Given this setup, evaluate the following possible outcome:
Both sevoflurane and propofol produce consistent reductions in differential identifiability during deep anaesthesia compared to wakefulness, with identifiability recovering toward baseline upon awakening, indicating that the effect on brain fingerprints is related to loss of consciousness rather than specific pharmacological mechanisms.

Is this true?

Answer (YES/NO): YES